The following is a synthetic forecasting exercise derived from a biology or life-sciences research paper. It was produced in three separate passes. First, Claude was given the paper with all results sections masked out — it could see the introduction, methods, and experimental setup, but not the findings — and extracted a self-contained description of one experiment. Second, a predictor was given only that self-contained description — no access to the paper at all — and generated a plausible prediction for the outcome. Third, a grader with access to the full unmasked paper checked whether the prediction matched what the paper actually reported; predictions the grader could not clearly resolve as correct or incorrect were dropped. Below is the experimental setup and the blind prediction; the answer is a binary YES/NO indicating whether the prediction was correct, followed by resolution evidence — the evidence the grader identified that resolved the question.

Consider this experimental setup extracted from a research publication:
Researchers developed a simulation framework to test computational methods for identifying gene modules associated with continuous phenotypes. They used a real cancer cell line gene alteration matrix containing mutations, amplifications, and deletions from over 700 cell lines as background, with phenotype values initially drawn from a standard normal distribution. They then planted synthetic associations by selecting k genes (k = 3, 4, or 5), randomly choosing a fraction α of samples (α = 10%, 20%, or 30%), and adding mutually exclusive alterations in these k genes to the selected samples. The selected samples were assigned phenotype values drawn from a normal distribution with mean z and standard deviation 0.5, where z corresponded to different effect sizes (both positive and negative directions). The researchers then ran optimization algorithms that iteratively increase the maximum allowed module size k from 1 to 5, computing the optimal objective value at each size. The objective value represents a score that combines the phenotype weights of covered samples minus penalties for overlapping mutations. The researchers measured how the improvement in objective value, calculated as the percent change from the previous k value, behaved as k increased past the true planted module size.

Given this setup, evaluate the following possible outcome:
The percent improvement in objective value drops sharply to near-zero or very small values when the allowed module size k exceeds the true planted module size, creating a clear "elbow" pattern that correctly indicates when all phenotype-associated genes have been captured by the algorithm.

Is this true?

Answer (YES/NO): YES